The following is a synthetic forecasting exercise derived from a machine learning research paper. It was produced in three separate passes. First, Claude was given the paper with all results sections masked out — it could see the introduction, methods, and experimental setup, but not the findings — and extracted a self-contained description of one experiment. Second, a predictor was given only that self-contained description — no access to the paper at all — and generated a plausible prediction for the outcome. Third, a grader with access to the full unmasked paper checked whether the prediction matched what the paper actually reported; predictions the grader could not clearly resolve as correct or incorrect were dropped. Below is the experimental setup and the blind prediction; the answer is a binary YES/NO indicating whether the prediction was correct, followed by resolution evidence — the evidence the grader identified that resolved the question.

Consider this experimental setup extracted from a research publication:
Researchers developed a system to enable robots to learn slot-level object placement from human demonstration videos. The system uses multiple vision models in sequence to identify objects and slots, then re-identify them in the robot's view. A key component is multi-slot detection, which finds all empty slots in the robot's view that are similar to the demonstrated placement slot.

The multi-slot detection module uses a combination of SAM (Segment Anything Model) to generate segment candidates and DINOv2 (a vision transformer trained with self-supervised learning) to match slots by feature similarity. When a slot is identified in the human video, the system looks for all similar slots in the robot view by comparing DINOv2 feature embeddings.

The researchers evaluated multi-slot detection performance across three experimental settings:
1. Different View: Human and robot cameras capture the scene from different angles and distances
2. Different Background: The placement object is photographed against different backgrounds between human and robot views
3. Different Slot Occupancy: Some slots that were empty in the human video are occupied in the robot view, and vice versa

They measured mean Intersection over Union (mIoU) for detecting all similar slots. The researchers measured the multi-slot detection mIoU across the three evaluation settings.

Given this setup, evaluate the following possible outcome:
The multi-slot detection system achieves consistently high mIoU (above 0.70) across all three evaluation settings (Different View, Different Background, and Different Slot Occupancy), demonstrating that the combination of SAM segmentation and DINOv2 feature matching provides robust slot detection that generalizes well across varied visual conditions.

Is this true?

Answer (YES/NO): NO